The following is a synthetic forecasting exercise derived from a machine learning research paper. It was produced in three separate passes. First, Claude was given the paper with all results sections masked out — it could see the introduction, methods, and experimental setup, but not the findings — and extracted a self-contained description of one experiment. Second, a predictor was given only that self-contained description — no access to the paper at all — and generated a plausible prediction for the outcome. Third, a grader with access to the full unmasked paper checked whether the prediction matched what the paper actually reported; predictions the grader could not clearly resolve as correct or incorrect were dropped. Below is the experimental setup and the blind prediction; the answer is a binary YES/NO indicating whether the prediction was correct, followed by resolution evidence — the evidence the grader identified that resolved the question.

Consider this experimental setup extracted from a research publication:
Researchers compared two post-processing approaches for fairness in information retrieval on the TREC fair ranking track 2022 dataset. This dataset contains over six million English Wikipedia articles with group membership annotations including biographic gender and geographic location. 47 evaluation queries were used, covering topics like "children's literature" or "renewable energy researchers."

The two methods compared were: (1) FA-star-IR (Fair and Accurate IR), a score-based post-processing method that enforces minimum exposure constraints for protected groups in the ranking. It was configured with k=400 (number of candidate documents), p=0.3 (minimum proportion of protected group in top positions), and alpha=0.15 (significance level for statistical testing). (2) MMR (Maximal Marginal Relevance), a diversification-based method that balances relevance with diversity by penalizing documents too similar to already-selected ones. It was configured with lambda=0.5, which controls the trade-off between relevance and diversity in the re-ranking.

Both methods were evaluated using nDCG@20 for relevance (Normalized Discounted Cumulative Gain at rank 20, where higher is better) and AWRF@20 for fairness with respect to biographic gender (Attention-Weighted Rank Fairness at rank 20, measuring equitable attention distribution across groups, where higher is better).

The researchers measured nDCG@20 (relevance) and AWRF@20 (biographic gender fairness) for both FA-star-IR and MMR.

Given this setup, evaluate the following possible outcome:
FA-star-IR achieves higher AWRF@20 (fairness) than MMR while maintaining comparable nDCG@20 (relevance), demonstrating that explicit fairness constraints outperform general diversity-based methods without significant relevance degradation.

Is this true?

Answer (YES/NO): NO